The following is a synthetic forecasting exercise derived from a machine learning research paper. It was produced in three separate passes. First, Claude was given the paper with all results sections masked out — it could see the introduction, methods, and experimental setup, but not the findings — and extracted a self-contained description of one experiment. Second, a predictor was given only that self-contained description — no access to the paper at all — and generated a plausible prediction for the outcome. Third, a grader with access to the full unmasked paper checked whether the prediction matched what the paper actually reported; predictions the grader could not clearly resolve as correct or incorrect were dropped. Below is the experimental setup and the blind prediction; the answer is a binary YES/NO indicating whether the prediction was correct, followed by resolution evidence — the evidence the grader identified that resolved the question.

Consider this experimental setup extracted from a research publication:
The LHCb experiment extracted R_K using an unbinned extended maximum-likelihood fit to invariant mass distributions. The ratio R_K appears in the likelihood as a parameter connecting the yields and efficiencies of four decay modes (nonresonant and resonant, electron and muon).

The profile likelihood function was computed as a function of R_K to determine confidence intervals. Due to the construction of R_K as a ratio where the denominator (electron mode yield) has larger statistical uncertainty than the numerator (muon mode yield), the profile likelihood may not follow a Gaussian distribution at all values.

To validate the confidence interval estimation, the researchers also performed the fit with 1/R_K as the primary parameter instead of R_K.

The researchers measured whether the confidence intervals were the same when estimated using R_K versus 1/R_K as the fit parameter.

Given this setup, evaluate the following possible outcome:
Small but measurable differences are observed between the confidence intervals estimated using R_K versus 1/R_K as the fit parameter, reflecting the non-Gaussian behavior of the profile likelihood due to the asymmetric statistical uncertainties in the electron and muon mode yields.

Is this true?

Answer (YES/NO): NO